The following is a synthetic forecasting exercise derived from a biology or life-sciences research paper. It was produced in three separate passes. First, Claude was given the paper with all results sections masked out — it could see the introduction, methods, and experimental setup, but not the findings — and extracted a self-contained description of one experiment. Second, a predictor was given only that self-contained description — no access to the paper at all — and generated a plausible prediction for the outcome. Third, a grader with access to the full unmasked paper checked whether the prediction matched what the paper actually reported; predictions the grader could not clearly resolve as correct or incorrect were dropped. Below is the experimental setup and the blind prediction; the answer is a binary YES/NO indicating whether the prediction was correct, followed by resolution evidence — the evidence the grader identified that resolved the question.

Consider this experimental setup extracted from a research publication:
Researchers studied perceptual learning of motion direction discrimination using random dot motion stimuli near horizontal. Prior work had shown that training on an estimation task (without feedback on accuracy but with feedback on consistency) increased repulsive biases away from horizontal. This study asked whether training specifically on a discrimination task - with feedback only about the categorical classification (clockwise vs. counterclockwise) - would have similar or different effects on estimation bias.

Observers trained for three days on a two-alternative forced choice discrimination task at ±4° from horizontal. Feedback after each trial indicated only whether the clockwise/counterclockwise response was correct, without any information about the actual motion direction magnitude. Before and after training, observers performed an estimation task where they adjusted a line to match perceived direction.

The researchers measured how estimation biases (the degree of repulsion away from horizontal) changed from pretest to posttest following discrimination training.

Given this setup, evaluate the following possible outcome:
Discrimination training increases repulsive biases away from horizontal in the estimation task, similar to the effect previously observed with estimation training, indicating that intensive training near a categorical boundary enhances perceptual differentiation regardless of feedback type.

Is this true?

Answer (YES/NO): YES